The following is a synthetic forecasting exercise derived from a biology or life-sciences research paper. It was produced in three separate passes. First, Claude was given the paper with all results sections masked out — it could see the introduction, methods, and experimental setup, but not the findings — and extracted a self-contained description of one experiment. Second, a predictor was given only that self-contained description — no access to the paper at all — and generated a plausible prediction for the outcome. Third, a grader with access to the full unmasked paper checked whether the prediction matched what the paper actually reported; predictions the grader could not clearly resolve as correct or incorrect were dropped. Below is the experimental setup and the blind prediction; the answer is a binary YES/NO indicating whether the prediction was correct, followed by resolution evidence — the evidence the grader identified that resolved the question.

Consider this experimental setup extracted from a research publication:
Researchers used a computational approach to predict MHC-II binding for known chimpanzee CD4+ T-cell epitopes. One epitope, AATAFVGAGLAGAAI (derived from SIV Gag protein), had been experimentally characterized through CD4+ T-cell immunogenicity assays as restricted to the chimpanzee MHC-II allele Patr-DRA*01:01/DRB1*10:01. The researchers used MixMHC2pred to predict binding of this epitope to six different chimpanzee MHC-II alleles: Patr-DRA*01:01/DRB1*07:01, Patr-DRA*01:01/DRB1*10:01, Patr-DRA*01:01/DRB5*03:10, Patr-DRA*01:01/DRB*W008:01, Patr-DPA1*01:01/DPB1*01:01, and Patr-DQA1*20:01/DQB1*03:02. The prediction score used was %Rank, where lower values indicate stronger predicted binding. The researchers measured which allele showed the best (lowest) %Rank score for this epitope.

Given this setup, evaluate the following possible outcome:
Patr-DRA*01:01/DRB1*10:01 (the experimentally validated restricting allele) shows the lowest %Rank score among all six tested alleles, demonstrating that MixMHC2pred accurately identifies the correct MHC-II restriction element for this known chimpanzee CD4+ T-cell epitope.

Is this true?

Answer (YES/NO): NO